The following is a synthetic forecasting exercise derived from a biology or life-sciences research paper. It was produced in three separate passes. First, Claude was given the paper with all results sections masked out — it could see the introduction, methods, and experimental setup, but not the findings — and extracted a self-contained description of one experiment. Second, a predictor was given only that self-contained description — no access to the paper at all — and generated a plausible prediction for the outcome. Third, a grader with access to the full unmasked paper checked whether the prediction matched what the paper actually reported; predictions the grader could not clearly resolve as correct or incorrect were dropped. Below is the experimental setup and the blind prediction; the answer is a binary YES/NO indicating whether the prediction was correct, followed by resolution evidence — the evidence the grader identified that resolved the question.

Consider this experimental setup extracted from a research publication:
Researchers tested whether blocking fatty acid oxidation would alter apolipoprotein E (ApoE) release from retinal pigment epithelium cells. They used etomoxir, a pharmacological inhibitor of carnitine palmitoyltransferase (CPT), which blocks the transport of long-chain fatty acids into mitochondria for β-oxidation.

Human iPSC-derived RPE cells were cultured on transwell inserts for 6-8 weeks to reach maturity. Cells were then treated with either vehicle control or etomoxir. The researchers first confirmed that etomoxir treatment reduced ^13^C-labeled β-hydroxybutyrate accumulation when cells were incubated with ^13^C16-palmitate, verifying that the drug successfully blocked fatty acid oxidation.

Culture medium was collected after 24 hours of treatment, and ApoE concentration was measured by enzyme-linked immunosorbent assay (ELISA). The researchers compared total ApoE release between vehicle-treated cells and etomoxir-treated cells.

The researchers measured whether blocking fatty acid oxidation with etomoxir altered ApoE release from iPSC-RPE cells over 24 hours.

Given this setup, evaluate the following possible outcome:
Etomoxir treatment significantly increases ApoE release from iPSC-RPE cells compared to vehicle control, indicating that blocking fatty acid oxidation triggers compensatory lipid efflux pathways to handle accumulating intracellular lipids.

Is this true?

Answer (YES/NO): NO